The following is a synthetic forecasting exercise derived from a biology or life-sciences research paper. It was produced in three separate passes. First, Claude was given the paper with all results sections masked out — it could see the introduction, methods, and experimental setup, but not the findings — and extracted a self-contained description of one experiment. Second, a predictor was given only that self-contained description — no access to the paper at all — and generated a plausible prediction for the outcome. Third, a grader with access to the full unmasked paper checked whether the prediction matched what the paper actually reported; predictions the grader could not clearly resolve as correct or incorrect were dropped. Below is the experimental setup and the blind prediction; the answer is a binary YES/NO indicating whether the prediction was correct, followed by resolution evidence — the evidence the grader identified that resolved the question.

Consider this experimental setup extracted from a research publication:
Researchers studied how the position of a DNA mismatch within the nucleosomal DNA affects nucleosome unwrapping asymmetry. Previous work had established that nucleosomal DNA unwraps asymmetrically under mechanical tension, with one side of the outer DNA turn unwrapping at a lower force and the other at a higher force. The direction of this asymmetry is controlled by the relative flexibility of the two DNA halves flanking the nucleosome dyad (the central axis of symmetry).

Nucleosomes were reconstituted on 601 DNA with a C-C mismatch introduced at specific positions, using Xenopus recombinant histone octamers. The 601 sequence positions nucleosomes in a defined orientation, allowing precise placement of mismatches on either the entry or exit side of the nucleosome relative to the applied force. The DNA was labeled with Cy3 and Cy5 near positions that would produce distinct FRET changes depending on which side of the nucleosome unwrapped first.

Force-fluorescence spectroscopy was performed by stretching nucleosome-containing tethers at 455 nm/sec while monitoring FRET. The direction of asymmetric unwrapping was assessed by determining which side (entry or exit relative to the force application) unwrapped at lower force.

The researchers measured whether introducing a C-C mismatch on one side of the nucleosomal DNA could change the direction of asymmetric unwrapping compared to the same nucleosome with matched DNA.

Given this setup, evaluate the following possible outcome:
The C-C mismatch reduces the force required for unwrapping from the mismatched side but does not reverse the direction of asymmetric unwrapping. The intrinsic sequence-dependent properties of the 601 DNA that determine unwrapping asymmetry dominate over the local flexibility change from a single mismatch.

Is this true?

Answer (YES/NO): NO